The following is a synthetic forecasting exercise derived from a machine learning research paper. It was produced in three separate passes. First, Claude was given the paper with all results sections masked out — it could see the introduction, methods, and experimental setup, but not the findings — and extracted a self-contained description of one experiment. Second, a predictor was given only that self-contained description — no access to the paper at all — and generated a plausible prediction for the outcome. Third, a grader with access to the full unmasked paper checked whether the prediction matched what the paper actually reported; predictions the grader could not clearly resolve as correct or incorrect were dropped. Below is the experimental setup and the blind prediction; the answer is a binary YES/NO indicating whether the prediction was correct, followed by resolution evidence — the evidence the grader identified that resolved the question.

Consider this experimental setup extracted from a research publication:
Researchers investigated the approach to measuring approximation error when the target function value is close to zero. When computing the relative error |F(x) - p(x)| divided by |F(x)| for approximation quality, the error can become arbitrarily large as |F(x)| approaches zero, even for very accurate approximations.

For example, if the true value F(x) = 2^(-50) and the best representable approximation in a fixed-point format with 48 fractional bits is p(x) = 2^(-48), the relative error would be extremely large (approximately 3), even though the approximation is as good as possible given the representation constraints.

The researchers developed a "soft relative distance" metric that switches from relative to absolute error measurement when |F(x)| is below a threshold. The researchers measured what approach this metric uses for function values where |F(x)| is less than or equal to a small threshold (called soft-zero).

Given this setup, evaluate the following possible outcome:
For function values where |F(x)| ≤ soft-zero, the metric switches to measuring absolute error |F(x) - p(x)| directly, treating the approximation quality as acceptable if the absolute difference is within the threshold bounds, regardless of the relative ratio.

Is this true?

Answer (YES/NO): YES